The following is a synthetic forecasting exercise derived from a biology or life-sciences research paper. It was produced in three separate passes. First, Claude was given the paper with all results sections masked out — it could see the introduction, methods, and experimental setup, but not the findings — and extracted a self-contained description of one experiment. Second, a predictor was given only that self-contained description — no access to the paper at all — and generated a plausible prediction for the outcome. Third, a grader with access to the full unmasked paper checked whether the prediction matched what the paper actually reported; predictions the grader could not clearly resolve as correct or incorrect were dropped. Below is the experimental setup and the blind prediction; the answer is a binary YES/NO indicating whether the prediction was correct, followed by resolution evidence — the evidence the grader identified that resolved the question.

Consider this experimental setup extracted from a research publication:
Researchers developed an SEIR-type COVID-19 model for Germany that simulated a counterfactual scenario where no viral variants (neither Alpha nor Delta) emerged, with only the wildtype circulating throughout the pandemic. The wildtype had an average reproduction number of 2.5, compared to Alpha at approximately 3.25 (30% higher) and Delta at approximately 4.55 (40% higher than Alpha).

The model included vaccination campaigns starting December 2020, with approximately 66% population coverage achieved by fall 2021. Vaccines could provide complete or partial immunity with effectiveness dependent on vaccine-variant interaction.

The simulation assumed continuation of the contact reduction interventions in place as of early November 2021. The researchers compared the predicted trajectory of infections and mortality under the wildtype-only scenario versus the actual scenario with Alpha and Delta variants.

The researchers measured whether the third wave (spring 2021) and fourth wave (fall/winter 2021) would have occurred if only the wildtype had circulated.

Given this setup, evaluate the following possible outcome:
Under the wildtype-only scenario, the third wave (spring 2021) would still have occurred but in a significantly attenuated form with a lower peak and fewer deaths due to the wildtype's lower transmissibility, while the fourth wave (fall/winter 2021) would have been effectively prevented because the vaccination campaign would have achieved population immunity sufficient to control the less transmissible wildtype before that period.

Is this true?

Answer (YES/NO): YES